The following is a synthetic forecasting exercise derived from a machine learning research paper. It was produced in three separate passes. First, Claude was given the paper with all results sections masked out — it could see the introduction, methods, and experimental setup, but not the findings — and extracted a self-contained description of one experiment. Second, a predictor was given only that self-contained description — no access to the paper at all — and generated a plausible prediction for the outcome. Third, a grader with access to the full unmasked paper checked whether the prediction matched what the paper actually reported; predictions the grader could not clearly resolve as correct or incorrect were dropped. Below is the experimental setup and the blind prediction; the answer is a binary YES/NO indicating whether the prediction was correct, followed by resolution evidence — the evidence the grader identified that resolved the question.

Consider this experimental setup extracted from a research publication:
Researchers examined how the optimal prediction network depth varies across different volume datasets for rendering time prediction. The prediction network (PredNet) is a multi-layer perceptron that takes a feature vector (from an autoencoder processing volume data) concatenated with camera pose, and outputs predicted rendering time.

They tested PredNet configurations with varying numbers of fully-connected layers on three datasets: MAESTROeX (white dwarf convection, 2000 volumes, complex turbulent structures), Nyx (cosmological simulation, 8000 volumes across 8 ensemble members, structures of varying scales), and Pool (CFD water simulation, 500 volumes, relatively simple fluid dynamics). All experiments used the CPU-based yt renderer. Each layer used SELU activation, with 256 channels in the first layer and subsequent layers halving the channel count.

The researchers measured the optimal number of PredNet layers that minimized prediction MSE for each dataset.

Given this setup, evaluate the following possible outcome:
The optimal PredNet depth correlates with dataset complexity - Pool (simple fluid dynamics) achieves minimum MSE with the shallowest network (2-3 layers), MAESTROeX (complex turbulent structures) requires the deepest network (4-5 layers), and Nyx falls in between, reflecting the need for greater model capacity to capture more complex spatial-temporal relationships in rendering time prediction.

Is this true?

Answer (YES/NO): NO